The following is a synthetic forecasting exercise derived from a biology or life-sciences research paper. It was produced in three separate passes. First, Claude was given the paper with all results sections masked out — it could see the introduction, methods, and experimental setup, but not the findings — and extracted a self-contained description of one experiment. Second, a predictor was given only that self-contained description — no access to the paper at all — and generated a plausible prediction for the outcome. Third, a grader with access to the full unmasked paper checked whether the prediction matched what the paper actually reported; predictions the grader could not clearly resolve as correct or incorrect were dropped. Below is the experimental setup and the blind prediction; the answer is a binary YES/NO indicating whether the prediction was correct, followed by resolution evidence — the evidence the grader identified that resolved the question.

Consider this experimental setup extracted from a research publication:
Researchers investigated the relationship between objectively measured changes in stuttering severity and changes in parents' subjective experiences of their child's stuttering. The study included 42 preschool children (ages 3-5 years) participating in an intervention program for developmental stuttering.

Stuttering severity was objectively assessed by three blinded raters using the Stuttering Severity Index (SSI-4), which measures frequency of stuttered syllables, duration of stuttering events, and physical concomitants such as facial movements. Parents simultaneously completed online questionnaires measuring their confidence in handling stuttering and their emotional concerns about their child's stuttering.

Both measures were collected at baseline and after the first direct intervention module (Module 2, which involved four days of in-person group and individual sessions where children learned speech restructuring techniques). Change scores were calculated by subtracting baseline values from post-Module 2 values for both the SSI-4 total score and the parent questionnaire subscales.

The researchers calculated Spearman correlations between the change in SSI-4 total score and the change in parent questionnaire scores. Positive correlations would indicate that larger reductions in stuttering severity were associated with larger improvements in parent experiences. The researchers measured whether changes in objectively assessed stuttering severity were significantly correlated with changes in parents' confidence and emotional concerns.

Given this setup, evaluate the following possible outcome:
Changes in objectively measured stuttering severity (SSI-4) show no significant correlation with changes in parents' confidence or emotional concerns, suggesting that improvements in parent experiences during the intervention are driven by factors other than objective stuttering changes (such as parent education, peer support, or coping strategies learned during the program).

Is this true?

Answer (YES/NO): YES